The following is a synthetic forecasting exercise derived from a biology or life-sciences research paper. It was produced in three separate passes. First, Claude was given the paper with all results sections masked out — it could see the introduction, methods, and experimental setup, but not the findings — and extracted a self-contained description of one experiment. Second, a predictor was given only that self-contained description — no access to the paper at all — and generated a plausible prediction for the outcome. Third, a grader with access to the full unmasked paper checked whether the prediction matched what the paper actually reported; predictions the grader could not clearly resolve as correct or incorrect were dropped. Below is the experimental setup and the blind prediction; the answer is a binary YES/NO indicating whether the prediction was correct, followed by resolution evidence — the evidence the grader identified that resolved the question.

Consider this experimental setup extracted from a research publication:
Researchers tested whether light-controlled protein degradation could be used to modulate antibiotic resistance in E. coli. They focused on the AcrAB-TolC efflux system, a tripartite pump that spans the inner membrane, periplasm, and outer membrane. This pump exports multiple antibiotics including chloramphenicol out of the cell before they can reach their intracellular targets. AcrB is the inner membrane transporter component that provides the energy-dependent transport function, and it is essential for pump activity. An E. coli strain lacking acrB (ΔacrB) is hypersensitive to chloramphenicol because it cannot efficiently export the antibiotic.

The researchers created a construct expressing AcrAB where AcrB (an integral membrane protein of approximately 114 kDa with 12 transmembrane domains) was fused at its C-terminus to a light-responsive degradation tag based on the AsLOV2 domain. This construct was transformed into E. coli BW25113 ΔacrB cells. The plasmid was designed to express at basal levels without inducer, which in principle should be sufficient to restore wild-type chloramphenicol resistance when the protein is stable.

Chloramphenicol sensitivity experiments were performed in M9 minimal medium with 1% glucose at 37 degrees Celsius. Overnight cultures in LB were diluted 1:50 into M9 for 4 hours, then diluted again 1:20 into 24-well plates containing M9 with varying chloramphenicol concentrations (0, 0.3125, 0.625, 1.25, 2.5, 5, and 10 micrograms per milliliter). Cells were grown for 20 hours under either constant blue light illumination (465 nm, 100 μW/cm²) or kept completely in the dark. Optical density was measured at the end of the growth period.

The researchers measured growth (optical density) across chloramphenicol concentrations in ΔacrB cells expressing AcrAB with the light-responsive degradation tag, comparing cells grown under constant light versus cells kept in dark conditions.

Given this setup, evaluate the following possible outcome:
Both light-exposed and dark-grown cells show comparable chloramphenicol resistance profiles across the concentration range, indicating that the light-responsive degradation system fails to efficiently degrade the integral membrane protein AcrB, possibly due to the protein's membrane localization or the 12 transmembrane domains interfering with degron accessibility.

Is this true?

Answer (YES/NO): NO